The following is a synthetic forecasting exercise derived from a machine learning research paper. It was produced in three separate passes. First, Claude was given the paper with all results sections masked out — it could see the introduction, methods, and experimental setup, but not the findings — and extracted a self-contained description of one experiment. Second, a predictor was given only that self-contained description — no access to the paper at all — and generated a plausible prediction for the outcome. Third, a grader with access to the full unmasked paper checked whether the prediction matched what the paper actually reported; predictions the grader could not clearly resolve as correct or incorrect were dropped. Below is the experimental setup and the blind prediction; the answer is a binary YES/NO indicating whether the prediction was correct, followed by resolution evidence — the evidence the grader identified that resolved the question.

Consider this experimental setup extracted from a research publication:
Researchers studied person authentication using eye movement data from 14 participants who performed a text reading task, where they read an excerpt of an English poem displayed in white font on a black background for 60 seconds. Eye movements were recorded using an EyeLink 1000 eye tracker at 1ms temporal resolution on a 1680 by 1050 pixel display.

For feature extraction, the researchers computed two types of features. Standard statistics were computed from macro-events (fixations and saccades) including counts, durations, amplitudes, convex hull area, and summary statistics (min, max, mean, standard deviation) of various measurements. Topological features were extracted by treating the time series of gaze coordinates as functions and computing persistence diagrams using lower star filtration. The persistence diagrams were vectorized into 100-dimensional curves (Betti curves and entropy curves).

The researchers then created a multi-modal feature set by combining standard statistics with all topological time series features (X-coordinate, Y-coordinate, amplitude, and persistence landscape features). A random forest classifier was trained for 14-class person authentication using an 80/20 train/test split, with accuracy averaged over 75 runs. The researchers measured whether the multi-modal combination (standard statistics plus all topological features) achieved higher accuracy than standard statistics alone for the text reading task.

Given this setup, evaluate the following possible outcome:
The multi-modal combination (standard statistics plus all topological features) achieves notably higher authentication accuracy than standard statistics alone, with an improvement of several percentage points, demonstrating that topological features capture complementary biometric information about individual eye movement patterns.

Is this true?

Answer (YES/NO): YES